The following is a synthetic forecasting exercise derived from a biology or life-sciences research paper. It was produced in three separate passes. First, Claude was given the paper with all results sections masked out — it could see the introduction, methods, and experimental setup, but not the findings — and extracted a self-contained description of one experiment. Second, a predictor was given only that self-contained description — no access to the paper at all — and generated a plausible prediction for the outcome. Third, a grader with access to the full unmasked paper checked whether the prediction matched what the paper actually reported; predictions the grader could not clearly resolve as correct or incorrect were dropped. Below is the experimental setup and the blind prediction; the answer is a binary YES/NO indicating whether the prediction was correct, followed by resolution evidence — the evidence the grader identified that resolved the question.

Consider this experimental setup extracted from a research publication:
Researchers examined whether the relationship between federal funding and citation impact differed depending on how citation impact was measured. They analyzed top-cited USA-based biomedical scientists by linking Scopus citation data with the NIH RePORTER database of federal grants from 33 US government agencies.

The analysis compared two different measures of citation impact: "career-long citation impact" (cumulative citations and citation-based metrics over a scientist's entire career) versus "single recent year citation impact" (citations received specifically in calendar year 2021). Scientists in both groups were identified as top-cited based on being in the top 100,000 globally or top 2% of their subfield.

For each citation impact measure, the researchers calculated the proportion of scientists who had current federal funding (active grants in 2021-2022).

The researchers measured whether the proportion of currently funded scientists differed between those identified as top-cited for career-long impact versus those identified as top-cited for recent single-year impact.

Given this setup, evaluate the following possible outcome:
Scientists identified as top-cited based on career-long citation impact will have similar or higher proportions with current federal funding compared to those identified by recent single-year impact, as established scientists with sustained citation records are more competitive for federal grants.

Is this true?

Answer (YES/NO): NO